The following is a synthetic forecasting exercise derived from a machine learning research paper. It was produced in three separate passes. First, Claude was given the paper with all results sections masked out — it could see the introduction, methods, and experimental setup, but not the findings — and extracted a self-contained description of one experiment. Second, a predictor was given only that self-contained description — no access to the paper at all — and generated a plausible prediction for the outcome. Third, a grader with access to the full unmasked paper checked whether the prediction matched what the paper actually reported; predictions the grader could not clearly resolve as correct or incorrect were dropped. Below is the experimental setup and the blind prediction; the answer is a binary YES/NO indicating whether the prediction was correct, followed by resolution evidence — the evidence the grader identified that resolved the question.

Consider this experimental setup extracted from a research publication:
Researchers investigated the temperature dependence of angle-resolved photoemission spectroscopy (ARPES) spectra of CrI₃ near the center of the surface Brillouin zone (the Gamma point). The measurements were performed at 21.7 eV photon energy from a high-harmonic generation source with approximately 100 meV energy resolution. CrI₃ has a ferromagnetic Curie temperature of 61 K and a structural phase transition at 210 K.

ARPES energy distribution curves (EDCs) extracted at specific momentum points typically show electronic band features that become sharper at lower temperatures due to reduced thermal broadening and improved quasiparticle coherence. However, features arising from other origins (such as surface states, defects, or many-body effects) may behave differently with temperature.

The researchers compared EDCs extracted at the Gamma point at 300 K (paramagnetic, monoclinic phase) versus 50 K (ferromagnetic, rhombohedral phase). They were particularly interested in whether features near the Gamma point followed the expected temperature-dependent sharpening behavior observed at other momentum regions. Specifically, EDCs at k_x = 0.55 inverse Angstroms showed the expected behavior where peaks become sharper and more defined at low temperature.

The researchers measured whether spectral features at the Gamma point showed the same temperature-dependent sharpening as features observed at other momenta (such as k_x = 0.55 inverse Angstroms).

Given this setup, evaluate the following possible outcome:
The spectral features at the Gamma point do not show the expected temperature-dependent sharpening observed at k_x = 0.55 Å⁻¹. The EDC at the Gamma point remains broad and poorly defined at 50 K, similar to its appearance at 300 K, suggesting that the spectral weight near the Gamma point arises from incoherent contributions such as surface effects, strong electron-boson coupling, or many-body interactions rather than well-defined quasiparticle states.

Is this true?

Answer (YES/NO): NO